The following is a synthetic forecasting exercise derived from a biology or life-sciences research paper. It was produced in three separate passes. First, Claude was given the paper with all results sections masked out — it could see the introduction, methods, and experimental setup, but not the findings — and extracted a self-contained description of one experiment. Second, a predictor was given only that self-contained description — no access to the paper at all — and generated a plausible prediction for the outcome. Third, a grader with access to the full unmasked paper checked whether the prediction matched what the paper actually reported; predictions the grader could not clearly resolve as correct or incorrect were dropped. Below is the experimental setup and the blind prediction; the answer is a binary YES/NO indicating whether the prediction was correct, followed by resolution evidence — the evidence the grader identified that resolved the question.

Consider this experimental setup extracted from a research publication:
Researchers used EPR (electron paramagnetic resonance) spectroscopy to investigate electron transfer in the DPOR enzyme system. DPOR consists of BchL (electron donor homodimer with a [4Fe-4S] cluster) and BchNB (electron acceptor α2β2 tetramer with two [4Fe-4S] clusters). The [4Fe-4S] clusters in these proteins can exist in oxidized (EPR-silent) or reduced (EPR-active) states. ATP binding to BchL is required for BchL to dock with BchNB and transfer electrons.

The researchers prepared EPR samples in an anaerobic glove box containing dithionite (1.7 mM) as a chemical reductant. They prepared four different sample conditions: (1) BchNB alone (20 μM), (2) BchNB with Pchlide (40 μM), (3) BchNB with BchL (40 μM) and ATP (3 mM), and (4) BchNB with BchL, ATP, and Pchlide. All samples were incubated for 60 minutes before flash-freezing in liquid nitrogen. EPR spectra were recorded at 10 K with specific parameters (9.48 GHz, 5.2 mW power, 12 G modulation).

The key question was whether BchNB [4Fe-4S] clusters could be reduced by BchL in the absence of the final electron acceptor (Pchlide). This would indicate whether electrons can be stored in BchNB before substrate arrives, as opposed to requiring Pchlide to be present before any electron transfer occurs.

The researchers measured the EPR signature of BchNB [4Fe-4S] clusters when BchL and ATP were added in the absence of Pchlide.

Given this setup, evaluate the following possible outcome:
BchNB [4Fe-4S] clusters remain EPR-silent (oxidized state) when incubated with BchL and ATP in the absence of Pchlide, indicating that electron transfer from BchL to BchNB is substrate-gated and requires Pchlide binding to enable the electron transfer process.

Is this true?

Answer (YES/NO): NO